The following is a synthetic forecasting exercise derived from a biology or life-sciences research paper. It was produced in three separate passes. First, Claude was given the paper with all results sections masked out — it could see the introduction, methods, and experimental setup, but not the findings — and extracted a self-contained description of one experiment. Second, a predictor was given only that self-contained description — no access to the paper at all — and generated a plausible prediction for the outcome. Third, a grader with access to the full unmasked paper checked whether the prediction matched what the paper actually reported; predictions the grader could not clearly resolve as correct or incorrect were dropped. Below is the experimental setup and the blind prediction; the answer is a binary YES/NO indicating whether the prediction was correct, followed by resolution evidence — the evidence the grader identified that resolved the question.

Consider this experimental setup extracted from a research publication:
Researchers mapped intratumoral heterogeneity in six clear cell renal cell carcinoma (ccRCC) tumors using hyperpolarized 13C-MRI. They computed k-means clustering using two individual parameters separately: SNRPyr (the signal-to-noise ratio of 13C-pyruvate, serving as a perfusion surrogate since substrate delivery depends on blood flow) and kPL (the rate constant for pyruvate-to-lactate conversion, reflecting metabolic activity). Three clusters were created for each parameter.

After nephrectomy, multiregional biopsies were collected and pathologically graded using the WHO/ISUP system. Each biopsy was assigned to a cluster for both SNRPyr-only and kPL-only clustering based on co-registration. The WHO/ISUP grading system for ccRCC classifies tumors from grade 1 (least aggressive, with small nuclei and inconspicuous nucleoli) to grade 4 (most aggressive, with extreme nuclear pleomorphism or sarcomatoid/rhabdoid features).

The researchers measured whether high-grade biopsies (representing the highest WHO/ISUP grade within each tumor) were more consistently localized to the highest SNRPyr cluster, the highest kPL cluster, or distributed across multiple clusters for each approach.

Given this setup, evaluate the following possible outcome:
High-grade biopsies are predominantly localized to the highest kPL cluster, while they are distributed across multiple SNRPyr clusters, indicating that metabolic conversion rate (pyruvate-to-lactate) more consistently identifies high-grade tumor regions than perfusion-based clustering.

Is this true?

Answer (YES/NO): NO